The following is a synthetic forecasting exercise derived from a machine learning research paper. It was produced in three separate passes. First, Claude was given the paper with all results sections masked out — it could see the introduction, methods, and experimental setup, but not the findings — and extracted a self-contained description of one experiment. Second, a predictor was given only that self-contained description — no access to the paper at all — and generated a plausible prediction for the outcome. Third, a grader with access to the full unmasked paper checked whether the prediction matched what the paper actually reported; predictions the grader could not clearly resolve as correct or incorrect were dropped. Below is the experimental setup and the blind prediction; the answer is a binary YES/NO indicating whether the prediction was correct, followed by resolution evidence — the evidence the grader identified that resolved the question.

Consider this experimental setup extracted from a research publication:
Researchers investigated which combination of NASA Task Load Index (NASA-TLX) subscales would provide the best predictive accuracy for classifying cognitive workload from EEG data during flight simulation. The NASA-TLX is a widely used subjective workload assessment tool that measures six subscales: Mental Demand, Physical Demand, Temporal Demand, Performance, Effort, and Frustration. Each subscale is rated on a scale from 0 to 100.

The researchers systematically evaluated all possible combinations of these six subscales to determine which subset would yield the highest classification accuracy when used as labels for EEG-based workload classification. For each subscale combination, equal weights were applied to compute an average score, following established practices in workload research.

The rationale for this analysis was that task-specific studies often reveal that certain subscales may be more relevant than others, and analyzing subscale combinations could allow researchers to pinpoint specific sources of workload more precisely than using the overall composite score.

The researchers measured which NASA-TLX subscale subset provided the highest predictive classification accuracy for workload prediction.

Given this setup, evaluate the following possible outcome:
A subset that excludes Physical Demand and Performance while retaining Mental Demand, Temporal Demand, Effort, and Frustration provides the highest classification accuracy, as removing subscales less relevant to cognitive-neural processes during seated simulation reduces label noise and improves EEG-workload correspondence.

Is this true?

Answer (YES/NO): NO